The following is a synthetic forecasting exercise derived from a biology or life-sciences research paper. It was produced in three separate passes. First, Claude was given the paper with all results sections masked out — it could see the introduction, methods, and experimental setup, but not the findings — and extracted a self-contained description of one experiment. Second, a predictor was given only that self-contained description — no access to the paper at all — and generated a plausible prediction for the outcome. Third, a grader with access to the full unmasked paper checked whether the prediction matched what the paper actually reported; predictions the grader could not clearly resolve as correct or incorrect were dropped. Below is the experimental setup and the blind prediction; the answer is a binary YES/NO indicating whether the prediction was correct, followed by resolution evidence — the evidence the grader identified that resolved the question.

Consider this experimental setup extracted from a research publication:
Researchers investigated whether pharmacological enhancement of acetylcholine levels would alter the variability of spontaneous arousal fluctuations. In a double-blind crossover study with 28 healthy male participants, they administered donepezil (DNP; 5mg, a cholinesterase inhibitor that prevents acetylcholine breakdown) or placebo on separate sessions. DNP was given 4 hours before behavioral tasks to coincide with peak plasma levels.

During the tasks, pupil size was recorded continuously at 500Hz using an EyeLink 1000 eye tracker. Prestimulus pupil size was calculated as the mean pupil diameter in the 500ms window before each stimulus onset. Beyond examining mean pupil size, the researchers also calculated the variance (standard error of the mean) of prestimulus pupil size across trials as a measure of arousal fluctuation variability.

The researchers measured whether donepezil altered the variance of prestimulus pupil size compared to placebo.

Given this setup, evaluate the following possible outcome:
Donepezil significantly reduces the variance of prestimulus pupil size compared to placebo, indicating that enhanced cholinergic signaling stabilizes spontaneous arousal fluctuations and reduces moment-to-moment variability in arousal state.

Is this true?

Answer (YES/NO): NO